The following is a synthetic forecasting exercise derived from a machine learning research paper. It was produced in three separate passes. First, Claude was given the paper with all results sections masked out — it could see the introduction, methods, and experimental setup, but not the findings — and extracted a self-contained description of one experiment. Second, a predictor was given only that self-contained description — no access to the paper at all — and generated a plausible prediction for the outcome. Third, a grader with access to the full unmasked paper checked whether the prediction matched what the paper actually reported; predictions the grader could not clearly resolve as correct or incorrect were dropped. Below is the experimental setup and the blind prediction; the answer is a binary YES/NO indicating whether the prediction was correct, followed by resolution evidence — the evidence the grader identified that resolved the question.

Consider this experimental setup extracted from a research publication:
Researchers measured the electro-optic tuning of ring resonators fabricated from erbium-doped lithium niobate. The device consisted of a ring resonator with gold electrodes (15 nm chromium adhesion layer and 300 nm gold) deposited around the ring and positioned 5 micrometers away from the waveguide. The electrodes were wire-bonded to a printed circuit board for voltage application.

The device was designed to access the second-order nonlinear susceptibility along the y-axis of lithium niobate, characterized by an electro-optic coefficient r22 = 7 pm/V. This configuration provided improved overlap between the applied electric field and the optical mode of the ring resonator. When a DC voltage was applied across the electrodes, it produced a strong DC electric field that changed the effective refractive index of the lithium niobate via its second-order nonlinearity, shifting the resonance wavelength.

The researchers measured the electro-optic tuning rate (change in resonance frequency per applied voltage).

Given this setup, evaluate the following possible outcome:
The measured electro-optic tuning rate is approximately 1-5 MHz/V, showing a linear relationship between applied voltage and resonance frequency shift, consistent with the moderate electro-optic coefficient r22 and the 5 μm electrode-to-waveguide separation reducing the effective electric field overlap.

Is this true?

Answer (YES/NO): NO